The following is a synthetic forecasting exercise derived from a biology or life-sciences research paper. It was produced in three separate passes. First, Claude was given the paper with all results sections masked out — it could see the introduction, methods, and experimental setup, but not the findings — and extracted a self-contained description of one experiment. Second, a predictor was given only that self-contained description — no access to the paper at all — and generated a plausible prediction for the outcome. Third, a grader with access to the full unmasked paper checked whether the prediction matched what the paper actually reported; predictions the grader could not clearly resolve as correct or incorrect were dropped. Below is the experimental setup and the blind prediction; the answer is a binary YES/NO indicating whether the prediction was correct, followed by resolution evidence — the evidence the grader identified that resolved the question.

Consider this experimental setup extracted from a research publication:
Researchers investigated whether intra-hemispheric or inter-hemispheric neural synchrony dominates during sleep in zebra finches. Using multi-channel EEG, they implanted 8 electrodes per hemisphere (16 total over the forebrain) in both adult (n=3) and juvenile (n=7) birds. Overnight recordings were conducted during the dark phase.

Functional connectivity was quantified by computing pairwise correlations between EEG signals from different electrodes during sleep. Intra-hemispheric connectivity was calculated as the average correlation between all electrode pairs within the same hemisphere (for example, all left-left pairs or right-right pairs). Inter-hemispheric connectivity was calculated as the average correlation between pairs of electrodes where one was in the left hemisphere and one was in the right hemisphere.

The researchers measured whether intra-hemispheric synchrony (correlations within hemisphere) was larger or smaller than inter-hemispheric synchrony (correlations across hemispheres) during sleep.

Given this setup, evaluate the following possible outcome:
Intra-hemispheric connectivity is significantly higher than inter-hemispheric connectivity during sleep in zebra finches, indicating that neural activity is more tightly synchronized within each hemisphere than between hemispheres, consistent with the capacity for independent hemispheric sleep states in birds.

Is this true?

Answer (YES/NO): YES